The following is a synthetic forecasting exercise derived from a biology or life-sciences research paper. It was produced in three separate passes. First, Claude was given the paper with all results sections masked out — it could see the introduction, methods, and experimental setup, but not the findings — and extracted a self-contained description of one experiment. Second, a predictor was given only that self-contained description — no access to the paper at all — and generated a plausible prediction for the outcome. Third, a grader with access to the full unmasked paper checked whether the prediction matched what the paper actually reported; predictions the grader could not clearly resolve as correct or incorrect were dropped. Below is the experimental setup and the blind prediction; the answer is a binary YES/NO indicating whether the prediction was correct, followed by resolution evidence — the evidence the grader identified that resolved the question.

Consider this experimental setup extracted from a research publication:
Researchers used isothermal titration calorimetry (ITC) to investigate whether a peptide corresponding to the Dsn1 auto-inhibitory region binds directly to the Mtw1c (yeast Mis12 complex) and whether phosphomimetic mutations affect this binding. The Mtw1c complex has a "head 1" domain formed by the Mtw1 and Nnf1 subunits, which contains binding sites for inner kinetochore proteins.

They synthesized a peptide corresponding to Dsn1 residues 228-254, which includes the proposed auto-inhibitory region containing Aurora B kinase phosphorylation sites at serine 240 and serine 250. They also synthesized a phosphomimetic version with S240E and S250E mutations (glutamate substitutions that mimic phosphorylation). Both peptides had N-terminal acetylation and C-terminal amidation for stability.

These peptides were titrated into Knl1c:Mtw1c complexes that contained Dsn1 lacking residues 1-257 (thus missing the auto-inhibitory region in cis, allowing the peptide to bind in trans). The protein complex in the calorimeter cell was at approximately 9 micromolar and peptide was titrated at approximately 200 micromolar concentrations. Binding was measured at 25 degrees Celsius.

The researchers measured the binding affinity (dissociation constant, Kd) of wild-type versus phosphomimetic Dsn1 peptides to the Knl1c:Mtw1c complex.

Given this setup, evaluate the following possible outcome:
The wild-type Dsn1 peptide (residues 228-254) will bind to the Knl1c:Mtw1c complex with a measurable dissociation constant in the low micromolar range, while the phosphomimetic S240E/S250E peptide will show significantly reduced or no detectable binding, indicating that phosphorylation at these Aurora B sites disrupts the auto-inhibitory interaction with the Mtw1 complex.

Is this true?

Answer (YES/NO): YES